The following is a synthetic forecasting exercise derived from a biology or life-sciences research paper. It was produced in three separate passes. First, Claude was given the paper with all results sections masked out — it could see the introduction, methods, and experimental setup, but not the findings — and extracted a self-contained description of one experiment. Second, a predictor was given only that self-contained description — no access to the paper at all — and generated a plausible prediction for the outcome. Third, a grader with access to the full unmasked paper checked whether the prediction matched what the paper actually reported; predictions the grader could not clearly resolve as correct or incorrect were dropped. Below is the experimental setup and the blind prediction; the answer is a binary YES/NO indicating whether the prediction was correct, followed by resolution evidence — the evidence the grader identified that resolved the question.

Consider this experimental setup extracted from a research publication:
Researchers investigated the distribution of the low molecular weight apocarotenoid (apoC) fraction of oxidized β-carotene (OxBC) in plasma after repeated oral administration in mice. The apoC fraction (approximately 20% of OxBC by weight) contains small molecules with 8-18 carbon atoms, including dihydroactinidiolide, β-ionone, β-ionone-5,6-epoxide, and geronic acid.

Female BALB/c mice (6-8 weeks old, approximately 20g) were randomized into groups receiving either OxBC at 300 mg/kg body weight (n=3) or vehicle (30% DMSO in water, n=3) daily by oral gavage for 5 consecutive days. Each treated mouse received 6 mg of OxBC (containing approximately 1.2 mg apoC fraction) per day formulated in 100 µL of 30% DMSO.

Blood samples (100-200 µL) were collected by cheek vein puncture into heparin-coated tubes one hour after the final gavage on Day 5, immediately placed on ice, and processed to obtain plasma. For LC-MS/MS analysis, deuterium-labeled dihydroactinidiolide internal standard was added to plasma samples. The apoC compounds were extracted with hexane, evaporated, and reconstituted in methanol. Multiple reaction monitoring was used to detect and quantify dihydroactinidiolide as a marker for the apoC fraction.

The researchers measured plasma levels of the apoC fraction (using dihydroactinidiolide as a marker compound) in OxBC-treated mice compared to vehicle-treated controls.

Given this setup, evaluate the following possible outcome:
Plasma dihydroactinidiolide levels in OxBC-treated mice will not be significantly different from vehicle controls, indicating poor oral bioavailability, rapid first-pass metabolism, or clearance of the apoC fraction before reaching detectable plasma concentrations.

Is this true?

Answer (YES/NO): NO